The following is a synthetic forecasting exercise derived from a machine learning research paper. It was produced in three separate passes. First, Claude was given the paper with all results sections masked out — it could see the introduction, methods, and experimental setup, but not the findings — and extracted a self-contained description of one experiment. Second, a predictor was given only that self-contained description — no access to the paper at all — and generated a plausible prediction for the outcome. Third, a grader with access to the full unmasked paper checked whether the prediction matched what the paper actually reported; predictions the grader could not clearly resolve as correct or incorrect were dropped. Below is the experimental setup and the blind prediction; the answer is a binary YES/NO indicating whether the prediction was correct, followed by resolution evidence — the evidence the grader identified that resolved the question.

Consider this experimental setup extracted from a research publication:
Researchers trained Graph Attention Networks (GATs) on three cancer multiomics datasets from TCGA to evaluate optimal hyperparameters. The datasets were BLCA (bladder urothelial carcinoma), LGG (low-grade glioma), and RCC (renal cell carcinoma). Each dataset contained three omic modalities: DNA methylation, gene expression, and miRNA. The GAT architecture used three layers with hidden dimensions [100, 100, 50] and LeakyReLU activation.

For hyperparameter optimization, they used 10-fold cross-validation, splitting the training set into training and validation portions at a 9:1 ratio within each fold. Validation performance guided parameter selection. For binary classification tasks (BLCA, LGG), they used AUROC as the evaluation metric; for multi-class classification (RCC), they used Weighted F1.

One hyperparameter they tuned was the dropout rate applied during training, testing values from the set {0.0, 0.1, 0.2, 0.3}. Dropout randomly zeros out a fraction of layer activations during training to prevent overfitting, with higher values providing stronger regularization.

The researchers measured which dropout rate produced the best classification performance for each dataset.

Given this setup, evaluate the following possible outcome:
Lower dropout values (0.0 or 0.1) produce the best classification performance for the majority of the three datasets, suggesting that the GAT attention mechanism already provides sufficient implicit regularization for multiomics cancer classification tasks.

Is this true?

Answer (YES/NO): YES